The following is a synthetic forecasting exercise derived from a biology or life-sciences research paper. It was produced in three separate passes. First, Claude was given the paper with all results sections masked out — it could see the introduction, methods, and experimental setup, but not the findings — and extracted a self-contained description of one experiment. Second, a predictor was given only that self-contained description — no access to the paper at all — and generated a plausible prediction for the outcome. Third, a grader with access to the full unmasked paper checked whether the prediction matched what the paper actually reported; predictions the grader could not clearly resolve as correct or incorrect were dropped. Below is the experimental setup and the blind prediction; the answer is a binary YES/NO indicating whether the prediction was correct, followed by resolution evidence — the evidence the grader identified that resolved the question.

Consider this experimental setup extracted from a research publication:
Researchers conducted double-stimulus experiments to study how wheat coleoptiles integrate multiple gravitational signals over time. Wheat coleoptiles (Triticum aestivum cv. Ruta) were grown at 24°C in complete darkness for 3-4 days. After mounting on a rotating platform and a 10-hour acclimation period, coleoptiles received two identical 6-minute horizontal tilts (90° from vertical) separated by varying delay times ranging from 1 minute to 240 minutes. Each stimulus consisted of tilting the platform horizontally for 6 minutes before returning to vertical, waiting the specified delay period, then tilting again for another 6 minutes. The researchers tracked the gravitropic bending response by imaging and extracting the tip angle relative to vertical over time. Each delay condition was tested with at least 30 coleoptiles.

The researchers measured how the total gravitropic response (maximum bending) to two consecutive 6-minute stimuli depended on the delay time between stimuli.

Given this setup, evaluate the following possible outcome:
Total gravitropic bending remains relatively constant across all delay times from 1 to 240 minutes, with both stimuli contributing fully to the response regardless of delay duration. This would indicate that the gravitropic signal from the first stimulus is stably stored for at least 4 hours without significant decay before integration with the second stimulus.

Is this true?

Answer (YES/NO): NO